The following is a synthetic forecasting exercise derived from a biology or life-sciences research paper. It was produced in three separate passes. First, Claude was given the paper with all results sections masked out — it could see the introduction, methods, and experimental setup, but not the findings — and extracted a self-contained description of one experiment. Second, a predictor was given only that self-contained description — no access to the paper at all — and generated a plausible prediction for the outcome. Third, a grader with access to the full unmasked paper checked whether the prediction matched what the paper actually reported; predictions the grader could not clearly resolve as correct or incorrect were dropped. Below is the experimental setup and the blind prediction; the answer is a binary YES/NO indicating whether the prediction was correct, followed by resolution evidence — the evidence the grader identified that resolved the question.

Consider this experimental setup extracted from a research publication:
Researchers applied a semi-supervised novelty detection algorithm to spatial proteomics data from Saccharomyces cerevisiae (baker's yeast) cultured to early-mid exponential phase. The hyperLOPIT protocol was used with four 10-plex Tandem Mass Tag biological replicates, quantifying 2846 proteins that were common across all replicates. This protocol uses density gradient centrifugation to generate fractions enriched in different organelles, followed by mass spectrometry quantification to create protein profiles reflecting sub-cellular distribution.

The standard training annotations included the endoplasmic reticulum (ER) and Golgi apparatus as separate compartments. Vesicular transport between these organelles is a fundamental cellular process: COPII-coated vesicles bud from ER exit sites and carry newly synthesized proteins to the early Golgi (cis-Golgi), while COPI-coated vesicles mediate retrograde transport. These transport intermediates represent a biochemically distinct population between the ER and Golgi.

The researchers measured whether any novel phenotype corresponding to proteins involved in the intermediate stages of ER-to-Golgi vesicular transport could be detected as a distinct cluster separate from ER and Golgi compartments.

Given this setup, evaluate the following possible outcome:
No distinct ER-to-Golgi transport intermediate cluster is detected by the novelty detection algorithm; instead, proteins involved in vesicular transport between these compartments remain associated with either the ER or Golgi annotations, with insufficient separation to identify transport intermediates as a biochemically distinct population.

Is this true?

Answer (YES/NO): NO